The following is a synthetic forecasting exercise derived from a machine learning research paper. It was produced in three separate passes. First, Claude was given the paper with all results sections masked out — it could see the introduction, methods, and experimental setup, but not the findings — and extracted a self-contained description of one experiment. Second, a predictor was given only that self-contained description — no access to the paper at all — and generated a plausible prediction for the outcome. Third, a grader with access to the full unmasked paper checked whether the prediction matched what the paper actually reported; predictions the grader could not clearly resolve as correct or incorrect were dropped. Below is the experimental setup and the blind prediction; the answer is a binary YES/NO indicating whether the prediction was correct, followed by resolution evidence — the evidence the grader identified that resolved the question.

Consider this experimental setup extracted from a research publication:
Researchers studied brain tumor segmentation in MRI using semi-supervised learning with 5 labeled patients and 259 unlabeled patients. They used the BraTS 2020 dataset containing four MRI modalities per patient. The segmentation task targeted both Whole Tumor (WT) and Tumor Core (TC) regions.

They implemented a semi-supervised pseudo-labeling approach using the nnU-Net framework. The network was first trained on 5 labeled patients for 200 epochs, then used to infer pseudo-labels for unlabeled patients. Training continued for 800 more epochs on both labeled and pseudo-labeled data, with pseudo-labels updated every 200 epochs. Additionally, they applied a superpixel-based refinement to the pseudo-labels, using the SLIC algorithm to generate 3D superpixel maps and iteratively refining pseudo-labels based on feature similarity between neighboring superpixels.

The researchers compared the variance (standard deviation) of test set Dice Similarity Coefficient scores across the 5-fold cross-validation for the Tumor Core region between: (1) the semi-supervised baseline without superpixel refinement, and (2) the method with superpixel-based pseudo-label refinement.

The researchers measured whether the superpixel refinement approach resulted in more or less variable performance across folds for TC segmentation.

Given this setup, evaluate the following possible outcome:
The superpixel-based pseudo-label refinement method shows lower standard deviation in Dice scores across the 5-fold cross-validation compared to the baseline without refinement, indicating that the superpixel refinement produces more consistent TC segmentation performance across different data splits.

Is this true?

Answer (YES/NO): YES